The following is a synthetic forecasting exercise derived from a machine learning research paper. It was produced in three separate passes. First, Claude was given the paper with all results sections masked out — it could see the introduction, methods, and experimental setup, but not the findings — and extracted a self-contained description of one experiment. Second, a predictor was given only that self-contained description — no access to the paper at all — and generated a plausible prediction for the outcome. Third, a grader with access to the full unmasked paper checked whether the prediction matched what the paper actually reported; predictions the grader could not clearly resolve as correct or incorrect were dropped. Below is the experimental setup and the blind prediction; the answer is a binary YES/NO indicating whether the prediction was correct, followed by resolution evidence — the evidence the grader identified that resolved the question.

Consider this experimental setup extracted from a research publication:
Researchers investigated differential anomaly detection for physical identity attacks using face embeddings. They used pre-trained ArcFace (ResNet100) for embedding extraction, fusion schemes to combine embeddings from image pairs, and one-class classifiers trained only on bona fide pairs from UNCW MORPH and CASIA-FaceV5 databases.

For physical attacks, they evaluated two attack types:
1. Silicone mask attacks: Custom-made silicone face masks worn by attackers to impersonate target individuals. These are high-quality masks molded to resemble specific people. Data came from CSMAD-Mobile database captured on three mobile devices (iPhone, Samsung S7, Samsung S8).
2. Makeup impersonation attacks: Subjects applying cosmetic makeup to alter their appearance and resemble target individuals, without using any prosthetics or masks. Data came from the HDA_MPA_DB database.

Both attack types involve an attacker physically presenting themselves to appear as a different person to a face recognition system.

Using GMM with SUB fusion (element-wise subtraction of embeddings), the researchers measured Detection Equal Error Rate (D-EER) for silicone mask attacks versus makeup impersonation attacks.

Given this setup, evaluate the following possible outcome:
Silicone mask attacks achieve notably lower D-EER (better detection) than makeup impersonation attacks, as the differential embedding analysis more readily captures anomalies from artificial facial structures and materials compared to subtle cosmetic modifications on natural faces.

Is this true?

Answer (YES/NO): YES